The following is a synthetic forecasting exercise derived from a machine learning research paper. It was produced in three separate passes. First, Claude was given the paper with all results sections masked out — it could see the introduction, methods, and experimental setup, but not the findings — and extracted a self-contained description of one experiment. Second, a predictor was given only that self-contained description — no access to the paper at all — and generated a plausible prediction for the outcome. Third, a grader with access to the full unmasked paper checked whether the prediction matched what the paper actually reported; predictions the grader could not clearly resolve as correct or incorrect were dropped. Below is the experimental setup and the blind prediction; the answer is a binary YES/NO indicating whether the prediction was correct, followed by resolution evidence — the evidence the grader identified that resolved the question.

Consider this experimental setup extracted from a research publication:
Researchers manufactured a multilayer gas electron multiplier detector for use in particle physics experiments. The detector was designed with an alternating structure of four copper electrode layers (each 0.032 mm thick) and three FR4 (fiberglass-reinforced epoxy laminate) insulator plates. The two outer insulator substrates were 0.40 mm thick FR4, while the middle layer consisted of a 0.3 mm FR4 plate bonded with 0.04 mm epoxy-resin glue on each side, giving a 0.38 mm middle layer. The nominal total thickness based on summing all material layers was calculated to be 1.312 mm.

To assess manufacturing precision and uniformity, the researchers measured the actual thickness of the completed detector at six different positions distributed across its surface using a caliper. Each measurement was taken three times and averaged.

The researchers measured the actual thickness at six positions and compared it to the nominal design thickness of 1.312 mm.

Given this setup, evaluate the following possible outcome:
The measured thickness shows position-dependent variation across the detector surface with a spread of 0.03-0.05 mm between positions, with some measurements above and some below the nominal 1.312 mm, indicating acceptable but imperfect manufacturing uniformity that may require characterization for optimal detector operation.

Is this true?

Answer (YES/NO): NO